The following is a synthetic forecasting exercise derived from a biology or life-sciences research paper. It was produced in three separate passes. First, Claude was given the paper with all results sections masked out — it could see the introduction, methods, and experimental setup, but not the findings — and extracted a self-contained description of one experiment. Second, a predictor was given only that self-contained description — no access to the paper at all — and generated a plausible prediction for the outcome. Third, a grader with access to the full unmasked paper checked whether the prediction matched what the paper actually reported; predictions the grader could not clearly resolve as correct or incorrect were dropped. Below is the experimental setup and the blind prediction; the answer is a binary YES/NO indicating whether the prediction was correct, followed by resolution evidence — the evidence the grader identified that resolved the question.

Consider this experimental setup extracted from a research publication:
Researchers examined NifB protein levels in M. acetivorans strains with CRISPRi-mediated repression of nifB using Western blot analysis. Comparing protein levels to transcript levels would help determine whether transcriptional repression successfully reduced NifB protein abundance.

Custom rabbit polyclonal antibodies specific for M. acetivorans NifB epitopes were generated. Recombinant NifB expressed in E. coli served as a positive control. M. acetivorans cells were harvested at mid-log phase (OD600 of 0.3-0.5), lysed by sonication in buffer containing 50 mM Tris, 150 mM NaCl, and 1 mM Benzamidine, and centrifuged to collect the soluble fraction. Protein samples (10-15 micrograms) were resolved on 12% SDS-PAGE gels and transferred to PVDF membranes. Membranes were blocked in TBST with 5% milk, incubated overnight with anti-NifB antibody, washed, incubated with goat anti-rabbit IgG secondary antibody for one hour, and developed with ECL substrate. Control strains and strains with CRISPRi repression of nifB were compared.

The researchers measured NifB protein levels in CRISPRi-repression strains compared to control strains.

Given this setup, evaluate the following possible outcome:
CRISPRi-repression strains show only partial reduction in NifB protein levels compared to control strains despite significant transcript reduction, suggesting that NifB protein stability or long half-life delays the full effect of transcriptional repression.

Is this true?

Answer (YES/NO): NO